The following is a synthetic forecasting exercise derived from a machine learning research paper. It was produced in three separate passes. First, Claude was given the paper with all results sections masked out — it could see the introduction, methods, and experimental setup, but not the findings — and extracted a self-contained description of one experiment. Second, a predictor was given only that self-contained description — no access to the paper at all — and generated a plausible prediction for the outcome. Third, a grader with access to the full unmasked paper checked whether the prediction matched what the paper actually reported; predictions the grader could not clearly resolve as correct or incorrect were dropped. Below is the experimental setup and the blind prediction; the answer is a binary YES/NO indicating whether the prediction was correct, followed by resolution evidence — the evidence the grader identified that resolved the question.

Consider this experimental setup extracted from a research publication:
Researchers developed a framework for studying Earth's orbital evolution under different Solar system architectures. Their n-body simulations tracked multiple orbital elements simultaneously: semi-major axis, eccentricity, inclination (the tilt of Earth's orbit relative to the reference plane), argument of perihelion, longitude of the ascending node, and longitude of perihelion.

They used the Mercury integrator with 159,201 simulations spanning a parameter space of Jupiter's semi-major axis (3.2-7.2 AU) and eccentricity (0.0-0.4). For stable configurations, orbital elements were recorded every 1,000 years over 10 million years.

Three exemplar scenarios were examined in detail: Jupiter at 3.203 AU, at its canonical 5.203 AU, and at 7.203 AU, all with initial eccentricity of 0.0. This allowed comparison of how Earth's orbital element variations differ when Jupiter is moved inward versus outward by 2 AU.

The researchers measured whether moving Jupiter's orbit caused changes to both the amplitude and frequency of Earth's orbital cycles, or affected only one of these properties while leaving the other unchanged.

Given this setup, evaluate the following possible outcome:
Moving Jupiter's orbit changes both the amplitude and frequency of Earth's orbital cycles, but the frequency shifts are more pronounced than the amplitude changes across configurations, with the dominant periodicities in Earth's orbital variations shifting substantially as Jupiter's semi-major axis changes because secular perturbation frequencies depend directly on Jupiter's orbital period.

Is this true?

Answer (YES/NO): NO